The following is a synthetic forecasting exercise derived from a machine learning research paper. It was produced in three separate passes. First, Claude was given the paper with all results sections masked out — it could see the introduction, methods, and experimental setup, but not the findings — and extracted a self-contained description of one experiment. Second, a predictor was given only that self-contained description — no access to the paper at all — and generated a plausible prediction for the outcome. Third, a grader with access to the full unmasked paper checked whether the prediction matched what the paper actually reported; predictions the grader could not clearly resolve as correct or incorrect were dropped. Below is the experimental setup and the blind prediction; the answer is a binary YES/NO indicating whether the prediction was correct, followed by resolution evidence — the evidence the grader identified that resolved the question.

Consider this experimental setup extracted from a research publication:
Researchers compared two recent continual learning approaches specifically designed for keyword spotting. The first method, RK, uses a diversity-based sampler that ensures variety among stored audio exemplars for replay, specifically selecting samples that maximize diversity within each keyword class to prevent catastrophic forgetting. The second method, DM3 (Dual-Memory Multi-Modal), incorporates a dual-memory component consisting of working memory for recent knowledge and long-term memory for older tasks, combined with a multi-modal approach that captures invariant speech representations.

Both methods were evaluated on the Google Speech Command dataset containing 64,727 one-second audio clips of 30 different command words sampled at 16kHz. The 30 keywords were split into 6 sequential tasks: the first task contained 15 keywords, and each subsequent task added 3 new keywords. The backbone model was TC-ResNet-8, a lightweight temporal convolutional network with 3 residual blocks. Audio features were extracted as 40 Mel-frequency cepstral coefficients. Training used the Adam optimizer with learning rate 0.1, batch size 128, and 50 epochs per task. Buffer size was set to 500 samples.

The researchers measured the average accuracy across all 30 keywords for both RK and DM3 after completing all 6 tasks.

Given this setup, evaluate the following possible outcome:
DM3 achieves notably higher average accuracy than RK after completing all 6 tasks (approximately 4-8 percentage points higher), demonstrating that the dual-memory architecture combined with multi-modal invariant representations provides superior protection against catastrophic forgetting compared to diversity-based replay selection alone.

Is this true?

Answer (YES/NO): NO